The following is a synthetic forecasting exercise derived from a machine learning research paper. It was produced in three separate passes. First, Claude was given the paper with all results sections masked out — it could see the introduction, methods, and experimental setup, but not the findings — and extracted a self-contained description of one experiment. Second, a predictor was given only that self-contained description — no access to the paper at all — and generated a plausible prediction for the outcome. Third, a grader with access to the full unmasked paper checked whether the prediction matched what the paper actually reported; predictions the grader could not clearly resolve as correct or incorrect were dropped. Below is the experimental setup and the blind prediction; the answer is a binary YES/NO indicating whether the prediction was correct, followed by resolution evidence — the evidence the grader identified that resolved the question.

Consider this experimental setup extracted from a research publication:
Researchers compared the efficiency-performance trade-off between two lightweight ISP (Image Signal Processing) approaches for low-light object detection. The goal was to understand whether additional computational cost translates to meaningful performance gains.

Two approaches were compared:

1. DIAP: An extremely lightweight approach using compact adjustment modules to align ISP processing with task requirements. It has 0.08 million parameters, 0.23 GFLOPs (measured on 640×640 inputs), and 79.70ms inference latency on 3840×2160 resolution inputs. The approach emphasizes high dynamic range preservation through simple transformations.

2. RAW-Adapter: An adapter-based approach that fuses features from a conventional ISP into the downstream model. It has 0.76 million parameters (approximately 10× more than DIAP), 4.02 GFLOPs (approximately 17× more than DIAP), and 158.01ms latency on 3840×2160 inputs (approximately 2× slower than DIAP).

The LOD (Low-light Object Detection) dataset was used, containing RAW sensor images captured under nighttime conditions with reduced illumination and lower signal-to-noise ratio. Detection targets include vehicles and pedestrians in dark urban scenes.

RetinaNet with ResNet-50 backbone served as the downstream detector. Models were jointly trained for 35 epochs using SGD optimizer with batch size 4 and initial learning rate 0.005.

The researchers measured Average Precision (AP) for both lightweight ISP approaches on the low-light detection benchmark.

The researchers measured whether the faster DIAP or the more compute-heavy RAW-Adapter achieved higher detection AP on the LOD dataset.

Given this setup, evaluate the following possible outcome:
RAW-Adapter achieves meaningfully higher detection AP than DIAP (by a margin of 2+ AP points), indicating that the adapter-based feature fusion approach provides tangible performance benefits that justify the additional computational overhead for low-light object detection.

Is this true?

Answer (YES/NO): YES